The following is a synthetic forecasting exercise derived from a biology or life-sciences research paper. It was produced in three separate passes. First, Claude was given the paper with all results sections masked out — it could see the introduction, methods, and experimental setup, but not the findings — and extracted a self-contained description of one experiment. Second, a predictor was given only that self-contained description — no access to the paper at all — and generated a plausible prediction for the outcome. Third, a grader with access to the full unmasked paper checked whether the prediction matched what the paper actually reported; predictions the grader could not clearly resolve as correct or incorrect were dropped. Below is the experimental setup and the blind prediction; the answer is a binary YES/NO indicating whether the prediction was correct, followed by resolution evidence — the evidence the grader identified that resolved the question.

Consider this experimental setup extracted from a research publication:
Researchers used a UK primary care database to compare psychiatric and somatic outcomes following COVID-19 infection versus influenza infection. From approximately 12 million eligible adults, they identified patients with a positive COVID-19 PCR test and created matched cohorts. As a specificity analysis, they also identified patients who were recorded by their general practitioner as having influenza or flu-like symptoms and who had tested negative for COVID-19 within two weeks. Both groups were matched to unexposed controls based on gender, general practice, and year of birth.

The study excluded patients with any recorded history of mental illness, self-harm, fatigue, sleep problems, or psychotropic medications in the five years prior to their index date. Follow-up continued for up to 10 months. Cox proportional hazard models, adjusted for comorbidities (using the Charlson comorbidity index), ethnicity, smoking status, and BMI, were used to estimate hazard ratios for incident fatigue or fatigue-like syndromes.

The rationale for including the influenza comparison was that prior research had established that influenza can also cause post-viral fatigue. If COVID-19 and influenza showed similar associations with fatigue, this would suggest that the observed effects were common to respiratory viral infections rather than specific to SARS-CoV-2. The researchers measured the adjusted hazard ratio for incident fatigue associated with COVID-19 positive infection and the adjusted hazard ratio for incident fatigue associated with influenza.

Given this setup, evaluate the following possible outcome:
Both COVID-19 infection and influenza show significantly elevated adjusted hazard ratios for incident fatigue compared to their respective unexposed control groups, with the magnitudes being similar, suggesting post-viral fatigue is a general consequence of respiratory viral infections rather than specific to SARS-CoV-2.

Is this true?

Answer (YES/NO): NO